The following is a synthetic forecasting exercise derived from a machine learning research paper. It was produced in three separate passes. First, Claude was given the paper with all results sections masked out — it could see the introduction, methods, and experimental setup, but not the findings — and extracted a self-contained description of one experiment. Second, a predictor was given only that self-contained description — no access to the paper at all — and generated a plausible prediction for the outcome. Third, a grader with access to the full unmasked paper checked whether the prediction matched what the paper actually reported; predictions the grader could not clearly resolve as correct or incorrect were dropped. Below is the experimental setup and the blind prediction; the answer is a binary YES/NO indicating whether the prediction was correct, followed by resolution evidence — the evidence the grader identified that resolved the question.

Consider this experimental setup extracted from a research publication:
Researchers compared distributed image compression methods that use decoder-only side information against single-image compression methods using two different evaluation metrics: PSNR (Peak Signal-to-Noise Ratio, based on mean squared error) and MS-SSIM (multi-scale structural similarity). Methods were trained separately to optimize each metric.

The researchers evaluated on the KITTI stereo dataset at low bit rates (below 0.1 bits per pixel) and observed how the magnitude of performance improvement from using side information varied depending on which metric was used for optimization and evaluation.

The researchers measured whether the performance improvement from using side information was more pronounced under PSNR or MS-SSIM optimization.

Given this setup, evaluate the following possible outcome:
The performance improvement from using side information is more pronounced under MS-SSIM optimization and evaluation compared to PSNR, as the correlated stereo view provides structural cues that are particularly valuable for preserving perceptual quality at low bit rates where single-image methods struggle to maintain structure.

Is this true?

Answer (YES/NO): YES